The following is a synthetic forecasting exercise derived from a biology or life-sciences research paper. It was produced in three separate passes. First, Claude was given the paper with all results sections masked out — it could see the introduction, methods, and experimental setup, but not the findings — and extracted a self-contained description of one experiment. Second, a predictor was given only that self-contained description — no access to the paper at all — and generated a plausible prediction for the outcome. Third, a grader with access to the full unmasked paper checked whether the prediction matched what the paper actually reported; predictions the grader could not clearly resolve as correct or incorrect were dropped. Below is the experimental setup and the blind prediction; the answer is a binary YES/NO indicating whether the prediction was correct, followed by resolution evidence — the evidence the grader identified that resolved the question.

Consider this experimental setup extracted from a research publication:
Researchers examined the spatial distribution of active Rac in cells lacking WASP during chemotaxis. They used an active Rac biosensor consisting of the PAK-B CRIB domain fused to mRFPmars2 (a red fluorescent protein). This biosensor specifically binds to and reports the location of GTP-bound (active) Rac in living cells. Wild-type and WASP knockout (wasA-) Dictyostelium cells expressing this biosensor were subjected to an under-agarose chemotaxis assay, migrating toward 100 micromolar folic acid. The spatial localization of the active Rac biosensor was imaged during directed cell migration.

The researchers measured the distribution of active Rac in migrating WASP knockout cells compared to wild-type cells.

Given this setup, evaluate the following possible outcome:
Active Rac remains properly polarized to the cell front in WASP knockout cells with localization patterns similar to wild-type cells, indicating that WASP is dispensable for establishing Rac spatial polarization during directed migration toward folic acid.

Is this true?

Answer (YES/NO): NO